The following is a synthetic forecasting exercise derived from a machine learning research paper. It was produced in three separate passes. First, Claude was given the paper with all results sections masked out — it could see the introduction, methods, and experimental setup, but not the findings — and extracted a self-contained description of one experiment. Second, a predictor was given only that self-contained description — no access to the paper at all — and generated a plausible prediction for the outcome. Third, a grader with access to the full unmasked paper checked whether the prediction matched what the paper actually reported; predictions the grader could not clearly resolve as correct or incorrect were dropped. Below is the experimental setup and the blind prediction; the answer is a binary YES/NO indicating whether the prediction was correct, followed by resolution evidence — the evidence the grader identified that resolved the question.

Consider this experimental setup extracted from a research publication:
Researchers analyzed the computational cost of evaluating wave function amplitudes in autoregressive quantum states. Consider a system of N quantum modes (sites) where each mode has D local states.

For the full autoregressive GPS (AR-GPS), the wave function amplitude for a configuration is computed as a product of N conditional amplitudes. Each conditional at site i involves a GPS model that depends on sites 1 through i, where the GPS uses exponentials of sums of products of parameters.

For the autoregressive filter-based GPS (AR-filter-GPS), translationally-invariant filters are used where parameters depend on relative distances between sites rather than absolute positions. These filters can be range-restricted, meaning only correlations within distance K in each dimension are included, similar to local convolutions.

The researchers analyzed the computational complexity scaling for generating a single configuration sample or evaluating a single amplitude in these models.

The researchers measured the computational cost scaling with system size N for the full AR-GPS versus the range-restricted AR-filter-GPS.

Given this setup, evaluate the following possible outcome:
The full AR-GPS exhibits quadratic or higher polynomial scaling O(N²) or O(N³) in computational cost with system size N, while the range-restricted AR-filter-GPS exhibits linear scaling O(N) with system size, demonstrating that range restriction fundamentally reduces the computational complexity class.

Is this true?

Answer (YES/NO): YES